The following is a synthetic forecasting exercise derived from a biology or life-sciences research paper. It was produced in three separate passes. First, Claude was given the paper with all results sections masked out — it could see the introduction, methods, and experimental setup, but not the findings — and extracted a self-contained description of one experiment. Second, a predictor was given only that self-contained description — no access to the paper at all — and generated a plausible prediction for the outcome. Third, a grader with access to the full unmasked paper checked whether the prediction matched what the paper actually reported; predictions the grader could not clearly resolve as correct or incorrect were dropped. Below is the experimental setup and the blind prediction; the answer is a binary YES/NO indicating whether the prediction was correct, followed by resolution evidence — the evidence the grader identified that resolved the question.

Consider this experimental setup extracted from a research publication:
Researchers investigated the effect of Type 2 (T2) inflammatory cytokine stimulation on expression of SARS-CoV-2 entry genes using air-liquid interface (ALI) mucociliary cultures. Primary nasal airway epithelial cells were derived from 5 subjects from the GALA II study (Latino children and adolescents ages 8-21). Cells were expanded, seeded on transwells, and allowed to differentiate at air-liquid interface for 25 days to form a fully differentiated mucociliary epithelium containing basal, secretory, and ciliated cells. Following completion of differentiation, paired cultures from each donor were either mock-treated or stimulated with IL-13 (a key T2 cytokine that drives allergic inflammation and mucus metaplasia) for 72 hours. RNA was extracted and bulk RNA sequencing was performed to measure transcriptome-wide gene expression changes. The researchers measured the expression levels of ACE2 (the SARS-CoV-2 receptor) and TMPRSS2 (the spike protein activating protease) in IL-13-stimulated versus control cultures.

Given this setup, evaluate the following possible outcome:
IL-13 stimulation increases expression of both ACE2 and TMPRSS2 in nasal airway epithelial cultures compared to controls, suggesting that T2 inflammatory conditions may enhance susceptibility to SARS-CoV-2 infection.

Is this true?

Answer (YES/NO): NO